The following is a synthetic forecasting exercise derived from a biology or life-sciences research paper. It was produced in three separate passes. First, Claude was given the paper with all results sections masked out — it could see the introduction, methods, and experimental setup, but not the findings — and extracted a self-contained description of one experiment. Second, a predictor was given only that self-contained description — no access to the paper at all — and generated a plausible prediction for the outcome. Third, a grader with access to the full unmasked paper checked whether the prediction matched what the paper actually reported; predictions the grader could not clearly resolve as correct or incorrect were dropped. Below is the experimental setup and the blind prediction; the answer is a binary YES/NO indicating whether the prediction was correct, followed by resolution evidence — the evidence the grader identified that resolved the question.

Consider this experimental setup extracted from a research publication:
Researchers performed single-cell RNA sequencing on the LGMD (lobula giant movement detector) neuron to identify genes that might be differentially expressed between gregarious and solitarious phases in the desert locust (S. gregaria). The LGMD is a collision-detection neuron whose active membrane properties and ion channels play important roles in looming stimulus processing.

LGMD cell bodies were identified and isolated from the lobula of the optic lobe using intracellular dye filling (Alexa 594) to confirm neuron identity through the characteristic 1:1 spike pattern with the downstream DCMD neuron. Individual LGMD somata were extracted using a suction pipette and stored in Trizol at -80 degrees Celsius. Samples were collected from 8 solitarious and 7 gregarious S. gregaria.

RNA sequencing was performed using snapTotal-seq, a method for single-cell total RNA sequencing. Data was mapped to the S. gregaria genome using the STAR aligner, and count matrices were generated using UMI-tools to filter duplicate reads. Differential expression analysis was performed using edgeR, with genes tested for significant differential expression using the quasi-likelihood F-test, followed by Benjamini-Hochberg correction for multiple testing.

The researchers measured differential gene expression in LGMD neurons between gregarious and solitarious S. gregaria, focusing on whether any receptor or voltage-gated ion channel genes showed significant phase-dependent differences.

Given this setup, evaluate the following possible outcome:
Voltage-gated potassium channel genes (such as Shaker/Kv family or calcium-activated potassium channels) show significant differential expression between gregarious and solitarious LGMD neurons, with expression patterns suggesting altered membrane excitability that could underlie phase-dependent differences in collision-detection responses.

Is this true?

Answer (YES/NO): NO